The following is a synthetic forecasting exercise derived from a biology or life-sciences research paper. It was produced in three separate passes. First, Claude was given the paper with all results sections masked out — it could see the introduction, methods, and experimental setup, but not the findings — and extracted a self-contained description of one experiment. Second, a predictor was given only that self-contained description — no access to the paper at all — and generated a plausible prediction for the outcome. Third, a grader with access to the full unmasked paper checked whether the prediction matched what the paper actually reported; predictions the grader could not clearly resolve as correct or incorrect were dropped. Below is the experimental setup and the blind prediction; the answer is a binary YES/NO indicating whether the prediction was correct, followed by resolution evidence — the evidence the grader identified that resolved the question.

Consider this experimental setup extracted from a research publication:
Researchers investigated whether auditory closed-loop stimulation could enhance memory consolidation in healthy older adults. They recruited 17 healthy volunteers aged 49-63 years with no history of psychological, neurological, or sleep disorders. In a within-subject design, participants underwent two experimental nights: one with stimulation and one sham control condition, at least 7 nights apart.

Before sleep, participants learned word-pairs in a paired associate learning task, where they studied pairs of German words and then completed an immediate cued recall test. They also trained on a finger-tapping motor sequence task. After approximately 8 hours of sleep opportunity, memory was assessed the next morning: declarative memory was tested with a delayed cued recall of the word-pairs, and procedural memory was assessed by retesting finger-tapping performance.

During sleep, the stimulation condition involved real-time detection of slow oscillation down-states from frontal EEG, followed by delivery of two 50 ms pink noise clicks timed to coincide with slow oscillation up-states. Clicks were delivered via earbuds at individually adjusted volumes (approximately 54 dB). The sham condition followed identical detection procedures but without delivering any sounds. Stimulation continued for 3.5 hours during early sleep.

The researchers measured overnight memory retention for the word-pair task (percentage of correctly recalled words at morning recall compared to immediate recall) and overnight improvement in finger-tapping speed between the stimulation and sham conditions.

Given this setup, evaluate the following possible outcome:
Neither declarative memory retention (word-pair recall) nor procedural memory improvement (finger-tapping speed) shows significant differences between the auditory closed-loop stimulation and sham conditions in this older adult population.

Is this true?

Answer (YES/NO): NO